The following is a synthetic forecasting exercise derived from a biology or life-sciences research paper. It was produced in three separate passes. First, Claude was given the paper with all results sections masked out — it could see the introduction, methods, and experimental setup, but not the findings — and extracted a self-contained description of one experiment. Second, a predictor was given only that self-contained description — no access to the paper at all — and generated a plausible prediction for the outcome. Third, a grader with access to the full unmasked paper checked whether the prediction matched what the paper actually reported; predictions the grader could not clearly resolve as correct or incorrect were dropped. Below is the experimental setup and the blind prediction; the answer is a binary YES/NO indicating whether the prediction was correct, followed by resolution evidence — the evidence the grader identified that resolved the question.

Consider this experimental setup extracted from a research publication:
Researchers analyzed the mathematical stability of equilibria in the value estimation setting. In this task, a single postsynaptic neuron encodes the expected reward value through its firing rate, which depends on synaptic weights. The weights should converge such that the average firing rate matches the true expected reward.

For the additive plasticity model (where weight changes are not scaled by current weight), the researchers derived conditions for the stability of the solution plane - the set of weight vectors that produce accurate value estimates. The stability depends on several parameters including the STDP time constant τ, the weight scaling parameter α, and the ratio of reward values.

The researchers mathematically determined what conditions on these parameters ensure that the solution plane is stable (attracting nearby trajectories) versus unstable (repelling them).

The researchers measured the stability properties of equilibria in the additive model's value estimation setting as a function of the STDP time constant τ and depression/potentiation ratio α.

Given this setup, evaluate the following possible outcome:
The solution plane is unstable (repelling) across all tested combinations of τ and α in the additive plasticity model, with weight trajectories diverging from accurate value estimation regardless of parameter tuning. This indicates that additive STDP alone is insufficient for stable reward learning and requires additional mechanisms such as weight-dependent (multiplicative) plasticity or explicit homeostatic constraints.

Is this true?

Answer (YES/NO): NO